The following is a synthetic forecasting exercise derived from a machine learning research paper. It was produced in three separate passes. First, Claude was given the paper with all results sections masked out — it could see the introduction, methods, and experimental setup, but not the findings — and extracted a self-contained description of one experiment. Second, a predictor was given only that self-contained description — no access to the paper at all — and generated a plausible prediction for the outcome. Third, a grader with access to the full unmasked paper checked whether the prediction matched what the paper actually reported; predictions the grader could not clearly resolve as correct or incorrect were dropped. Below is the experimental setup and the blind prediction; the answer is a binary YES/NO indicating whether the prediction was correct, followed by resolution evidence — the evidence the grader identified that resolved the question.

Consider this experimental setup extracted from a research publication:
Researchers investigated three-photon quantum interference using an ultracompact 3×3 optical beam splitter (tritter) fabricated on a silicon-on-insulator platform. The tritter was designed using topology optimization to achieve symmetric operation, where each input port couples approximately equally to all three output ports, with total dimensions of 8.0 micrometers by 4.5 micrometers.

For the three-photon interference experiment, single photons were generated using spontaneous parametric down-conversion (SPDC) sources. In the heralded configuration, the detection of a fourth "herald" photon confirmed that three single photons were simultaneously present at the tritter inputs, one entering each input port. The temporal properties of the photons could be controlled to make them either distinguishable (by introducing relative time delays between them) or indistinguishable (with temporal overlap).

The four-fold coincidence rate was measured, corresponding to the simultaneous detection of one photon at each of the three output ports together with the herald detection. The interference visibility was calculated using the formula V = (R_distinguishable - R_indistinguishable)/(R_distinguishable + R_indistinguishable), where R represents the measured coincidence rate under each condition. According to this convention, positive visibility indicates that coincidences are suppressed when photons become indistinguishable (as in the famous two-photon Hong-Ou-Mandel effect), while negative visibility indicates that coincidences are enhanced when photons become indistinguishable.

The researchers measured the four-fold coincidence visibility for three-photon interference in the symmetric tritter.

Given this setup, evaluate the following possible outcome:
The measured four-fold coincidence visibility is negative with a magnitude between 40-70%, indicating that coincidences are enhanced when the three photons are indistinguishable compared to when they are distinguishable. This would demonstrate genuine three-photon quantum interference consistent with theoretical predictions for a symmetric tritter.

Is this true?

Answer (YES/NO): YES